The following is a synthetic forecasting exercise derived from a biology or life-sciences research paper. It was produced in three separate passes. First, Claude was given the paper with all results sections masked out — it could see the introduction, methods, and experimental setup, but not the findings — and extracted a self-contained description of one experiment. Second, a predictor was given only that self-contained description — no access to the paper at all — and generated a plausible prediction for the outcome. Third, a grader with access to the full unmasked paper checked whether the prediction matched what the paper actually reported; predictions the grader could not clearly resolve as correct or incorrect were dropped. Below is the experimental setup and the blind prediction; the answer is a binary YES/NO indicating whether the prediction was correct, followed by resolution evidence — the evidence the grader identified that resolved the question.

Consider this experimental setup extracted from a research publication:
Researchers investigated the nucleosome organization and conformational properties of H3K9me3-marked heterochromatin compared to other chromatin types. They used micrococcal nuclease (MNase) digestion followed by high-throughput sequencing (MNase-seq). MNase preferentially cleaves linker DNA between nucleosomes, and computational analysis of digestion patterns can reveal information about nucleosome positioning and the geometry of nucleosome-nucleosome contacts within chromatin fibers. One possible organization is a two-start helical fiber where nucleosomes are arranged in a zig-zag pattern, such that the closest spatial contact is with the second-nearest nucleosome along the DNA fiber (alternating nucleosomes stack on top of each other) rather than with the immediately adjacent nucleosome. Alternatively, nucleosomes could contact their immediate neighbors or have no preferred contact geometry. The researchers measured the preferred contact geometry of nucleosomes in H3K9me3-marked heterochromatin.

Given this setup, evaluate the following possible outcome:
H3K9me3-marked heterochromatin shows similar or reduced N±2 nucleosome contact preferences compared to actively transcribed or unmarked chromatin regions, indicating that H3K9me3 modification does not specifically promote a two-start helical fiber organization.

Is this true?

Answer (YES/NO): NO